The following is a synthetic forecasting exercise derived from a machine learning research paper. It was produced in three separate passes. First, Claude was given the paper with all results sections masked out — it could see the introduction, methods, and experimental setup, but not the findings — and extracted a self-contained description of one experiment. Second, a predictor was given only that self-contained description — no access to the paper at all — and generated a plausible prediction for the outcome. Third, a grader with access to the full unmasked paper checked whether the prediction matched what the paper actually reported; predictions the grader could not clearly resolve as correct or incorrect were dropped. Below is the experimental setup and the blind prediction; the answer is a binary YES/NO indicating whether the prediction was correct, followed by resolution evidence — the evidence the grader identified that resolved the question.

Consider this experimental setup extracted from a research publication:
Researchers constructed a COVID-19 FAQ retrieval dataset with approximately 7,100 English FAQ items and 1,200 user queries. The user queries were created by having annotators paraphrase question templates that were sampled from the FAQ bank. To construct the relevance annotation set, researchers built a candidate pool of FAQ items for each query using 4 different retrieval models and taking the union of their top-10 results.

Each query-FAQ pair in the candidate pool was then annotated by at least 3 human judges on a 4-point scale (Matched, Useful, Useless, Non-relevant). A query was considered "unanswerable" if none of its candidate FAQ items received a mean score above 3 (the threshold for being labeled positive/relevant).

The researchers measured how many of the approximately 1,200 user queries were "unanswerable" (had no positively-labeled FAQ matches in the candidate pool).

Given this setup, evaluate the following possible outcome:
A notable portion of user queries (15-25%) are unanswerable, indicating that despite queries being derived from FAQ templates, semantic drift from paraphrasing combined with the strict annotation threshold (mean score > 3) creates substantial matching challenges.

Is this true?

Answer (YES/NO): NO